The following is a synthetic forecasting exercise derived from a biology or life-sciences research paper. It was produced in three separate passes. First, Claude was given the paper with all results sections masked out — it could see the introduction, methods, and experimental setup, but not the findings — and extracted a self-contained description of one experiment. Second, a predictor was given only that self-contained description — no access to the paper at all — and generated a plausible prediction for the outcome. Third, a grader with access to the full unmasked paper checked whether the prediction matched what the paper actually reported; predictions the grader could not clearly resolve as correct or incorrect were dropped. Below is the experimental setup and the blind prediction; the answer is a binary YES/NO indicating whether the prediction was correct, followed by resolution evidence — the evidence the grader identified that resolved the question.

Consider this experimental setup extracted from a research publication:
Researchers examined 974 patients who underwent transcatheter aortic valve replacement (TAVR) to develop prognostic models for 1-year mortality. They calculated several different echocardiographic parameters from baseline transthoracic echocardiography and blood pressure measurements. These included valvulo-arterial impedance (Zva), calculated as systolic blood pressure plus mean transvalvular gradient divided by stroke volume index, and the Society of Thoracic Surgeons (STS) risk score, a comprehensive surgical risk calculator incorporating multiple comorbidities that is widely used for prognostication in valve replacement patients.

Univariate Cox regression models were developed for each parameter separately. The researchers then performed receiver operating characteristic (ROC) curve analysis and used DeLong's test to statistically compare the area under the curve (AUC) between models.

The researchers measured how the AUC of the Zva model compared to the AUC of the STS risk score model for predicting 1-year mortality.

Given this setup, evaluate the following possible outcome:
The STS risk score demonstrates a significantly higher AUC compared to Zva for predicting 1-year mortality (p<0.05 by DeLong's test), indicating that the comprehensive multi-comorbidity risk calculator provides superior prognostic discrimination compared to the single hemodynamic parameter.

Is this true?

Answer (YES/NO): NO